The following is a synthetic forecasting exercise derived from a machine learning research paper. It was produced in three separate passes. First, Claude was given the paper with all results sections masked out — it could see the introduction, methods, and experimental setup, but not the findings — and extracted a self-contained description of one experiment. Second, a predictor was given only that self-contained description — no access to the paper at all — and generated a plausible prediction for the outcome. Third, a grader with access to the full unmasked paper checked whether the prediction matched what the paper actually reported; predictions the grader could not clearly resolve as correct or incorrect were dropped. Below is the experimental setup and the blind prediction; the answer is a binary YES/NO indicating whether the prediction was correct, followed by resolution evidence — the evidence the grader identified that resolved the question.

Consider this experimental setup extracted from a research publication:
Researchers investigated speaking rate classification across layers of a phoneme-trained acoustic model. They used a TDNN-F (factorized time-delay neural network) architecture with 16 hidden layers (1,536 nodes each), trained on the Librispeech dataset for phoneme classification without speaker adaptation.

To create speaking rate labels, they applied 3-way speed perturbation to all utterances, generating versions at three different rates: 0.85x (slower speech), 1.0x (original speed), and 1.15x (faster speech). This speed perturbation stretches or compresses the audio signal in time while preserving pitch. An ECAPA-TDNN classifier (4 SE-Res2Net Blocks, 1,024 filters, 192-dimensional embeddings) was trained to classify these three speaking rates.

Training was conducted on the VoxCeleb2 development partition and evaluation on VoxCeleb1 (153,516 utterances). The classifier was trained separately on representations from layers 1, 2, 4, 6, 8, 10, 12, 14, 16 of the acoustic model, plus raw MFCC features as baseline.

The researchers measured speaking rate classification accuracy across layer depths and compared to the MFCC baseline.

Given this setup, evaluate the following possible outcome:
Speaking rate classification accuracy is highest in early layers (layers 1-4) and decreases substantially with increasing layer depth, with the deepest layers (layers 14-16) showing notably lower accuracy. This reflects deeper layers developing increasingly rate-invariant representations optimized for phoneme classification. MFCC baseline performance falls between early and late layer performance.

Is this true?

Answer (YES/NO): NO